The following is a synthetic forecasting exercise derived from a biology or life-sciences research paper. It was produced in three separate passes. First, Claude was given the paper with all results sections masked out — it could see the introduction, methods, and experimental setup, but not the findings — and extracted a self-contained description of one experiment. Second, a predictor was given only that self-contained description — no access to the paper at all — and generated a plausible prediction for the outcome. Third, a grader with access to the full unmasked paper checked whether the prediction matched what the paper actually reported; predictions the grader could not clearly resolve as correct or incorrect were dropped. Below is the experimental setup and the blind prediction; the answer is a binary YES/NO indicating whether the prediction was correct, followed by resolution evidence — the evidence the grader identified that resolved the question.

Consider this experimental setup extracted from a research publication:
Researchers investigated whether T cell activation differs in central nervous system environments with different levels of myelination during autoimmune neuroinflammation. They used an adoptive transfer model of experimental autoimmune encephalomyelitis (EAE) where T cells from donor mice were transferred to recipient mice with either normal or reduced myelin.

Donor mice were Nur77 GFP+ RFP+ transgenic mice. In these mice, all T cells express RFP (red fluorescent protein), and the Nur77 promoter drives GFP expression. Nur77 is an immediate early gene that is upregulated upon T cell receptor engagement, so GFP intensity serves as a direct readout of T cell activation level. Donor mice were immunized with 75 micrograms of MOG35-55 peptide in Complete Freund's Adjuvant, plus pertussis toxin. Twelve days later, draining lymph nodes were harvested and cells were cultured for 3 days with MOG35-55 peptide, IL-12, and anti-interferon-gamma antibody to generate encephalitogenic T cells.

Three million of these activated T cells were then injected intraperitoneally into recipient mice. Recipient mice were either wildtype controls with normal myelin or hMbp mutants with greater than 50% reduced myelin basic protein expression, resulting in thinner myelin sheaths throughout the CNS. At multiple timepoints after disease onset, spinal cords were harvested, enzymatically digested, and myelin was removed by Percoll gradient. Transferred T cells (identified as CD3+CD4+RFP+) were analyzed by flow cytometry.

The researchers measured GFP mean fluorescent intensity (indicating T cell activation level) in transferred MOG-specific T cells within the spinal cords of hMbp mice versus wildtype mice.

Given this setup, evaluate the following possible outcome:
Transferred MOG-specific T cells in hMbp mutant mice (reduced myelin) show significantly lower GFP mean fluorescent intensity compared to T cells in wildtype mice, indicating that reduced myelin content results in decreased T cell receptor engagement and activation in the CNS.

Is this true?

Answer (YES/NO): NO